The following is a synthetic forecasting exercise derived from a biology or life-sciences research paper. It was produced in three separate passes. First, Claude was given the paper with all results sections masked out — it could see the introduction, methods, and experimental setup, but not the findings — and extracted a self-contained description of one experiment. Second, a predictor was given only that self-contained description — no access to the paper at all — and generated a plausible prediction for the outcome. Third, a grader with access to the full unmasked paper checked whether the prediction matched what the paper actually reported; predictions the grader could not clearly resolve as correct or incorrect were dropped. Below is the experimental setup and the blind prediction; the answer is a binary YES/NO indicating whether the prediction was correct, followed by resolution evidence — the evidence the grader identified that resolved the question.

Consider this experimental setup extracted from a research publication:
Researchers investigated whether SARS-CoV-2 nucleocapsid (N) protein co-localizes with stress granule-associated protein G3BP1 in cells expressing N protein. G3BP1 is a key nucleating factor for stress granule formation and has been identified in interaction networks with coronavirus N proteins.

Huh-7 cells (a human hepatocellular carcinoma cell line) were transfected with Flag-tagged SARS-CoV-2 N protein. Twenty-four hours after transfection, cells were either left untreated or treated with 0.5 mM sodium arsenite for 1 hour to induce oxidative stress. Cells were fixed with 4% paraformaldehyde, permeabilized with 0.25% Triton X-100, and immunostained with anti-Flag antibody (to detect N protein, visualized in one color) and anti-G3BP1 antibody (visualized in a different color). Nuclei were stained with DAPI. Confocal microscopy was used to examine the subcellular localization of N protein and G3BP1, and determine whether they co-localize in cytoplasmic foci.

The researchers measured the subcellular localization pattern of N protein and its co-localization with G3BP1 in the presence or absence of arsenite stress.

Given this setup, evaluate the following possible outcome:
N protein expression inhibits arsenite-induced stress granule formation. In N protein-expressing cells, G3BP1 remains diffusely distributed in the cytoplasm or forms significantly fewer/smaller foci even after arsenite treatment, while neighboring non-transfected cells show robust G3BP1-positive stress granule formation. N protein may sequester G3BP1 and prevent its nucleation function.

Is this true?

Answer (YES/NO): YES